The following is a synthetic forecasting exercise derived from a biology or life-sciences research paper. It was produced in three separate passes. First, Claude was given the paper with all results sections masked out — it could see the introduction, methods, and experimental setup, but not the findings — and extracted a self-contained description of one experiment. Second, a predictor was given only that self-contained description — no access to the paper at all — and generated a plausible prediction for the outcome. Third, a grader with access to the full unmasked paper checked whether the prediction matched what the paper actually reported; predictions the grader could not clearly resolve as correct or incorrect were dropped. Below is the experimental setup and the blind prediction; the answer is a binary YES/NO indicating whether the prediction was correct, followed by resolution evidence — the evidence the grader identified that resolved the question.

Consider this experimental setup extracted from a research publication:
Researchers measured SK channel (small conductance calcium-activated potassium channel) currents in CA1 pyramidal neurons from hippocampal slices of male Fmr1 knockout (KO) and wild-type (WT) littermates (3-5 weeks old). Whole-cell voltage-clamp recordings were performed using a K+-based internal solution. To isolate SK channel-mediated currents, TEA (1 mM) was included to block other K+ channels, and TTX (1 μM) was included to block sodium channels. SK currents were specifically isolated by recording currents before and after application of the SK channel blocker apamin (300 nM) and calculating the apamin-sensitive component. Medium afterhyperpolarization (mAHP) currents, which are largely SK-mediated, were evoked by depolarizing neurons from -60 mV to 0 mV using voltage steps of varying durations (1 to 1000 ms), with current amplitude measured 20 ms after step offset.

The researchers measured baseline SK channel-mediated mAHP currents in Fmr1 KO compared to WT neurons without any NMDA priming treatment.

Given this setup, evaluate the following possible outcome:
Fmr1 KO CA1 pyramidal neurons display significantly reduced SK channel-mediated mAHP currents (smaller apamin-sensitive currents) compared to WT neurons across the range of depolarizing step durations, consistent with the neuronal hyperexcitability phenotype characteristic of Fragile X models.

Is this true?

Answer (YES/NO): NO